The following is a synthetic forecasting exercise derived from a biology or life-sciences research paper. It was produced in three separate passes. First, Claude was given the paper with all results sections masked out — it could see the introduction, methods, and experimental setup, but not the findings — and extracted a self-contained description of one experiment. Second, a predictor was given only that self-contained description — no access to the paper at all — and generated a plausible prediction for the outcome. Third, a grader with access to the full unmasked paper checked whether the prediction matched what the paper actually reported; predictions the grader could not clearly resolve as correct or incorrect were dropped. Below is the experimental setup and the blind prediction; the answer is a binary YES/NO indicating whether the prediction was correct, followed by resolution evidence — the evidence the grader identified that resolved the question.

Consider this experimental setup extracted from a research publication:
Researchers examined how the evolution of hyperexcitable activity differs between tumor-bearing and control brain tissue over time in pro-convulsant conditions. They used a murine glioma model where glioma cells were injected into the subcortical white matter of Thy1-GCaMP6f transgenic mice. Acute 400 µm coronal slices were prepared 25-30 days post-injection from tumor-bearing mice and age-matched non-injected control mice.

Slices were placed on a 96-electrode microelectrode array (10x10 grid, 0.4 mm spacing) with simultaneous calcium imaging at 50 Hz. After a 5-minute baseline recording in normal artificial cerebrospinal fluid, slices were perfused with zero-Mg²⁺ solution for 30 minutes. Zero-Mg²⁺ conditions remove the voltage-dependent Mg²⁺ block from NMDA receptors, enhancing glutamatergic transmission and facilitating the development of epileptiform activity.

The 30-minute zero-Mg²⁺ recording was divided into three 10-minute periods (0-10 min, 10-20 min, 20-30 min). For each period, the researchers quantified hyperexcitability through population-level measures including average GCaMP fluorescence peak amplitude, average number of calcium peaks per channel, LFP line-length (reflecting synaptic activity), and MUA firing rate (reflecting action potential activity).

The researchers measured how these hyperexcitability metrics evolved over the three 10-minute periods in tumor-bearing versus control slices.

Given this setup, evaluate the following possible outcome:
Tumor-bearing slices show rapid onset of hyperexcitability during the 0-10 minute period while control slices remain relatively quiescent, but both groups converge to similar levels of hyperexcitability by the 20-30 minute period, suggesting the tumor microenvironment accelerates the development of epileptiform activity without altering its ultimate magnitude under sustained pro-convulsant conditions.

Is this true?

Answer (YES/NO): NO